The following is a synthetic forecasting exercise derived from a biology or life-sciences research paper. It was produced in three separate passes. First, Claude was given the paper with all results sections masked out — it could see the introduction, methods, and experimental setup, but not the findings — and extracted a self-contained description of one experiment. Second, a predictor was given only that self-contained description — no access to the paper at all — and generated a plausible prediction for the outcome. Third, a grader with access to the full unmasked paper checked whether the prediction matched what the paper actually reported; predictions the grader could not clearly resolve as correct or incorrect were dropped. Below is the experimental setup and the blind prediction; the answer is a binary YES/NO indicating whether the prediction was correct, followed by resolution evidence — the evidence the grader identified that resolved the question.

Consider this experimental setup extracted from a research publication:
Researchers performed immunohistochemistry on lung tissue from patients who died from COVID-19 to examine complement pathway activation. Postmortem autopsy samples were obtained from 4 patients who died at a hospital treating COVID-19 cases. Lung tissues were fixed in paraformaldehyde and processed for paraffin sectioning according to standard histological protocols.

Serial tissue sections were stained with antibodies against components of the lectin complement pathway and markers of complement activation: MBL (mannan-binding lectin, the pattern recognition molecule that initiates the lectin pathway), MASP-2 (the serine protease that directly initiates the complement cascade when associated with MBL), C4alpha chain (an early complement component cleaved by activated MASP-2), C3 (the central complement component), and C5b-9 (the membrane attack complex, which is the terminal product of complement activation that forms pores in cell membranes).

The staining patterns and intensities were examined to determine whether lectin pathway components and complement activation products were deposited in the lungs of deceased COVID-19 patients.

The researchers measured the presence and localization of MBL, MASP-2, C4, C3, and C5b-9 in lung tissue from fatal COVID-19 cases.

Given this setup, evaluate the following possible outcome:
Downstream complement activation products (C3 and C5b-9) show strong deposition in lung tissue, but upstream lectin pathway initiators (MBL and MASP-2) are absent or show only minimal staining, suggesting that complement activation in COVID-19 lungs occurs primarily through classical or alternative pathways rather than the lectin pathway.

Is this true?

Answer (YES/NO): NO